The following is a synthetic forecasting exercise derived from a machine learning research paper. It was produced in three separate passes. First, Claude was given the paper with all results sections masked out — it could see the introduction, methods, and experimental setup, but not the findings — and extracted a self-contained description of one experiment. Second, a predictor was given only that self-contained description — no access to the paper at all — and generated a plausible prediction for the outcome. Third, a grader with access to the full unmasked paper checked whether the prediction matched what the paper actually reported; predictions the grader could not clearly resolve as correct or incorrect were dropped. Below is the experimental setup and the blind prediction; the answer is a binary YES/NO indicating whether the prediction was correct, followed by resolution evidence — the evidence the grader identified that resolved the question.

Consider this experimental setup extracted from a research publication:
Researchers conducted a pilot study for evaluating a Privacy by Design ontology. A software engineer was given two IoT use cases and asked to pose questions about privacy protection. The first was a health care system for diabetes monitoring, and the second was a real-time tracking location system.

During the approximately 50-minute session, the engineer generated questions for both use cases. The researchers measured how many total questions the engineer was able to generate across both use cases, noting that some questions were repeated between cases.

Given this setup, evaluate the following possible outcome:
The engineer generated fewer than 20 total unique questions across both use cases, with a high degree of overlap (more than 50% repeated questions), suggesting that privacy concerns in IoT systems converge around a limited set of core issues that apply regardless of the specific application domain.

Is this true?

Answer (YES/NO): NO